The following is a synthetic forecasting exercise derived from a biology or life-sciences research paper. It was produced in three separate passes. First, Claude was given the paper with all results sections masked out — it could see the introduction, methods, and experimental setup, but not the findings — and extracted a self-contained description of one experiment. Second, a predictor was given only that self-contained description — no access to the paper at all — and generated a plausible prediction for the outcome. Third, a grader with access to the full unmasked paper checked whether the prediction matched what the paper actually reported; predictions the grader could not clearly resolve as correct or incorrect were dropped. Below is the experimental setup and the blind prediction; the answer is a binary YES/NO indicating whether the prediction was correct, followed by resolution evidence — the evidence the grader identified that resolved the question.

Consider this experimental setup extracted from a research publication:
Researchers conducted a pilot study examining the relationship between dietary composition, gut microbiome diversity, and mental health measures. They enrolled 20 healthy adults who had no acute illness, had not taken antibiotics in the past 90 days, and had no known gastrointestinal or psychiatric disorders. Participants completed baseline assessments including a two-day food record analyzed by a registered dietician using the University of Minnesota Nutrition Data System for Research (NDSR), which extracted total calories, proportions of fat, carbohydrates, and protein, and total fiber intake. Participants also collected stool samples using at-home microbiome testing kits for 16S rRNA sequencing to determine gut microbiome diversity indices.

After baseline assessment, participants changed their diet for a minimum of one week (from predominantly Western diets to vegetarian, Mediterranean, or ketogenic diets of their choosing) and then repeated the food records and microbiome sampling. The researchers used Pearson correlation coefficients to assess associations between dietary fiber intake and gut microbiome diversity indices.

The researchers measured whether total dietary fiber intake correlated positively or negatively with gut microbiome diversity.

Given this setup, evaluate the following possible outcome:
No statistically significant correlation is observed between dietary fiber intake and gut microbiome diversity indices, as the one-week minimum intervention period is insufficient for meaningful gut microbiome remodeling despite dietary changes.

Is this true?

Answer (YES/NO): NO